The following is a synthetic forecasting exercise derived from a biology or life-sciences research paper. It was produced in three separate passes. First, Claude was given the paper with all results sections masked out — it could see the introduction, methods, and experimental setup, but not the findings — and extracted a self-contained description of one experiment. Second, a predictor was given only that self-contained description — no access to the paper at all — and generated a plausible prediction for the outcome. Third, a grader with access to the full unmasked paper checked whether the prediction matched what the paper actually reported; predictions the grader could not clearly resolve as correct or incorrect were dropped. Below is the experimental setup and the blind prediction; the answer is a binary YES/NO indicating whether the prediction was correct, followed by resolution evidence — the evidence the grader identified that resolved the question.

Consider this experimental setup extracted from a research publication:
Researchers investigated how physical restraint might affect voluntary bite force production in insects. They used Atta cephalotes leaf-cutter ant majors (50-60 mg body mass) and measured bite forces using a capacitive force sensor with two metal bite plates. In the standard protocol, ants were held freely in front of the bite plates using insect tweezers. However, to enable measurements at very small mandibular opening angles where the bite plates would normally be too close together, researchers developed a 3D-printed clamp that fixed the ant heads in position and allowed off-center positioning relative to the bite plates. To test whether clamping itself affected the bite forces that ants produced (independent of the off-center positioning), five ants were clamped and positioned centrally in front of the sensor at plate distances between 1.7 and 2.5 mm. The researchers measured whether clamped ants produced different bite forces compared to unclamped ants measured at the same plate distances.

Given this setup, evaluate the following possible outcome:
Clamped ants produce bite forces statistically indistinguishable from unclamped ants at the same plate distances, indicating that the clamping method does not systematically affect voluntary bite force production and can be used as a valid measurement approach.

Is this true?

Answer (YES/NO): YES